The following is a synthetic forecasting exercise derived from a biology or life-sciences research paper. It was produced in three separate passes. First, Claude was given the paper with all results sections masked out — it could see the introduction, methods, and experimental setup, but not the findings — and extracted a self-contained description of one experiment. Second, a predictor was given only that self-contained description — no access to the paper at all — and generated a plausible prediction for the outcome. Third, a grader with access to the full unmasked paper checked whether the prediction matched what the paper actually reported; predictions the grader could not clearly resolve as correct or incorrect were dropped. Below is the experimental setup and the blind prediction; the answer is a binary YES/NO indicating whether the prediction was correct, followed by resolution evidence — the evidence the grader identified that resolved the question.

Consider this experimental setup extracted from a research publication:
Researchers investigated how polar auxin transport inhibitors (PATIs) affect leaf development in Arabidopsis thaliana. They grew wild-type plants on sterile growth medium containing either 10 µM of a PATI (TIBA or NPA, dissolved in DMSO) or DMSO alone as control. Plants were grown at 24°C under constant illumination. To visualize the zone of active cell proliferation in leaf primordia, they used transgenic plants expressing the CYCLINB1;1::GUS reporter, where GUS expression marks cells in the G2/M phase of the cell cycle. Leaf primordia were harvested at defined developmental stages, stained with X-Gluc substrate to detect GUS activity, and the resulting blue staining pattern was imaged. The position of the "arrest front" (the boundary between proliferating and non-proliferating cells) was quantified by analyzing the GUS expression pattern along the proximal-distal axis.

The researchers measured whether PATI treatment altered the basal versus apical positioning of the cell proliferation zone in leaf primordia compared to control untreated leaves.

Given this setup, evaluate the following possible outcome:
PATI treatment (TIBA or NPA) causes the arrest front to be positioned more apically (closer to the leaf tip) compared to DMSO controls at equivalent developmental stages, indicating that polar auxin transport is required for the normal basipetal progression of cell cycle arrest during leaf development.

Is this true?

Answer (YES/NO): YES